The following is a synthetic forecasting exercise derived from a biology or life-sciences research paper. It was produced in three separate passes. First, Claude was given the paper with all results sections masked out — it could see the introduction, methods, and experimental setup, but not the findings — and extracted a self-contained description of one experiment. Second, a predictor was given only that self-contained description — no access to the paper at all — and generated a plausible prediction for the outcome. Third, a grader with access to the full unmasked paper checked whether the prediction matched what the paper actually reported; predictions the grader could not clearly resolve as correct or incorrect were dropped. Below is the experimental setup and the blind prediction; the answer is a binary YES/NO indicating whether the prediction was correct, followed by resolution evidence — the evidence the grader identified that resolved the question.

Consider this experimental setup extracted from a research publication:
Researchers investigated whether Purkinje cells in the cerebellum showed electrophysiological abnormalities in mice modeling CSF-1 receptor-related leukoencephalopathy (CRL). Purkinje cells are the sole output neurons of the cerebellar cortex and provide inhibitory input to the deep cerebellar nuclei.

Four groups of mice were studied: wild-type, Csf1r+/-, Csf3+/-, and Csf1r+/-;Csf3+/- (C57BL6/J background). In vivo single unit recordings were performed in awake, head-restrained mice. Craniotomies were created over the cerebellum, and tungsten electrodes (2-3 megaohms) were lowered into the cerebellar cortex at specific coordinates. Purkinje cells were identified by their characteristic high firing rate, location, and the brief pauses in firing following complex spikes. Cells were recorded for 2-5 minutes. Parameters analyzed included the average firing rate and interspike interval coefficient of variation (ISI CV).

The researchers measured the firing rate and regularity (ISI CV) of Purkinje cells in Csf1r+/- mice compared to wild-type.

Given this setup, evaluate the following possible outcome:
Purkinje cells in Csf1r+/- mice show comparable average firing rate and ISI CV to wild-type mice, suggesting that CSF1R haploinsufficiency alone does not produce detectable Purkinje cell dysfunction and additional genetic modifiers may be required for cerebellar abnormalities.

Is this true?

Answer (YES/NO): YES